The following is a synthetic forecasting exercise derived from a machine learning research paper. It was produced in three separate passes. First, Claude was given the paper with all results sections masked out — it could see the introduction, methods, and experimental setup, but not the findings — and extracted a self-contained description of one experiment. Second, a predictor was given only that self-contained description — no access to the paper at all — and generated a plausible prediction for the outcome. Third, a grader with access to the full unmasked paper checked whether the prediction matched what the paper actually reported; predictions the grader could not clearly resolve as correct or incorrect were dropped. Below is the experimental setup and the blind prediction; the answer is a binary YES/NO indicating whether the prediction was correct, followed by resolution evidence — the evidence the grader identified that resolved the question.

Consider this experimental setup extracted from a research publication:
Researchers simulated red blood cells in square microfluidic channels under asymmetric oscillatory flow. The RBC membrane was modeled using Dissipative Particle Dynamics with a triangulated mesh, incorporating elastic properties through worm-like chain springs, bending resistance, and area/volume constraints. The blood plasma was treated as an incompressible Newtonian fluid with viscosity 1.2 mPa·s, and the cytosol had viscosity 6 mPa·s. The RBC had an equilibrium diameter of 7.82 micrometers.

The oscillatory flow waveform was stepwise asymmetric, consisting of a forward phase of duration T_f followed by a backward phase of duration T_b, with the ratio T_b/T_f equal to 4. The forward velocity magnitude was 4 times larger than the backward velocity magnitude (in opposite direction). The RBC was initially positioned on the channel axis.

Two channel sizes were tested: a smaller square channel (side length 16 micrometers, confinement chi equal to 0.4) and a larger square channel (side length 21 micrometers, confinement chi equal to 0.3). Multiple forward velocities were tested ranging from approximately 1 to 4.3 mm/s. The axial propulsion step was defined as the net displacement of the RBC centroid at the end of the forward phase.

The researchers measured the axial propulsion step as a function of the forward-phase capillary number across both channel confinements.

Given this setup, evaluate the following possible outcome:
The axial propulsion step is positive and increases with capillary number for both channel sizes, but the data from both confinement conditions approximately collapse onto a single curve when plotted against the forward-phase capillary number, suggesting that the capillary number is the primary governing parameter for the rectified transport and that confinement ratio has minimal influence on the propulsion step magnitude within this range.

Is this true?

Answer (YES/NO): NO